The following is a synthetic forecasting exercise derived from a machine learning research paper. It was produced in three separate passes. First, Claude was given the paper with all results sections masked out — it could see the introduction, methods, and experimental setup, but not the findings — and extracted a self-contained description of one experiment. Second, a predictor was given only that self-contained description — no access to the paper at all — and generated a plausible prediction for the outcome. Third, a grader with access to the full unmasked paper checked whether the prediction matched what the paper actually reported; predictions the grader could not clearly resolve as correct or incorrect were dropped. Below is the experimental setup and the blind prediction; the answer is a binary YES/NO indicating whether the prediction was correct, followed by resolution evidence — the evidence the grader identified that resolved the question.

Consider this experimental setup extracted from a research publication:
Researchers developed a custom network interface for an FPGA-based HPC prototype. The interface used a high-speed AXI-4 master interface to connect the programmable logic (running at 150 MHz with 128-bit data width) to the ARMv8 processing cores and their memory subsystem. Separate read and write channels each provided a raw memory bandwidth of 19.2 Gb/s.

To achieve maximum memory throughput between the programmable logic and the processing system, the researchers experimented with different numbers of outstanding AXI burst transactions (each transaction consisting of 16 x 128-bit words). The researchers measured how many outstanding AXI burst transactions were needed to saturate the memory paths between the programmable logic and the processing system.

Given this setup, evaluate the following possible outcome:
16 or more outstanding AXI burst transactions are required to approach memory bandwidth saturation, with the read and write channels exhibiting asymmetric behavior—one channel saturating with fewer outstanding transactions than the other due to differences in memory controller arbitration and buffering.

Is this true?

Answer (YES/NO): NO